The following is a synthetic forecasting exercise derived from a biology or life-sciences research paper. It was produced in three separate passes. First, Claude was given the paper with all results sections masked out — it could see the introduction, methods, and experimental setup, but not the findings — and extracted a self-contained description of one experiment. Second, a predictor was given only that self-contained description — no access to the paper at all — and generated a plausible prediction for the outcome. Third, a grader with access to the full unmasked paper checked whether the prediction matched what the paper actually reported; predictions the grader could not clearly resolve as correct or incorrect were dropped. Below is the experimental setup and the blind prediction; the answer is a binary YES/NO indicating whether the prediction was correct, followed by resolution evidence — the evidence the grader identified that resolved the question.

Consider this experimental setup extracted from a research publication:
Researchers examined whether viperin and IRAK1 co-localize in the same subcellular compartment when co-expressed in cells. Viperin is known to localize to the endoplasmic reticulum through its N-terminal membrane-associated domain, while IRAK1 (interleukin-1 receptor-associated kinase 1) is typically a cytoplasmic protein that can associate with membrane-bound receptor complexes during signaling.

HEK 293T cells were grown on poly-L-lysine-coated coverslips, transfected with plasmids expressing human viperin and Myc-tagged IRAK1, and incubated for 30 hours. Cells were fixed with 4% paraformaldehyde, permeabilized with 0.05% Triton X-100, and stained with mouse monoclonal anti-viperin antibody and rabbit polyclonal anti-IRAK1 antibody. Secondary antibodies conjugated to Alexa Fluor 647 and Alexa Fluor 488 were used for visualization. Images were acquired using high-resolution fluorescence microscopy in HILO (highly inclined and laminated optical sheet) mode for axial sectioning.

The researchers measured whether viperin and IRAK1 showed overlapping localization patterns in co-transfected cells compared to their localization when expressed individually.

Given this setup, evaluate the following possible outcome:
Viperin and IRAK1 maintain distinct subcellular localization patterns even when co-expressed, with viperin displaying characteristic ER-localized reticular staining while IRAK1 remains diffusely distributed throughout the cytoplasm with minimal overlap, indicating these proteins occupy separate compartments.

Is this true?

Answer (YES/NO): NO